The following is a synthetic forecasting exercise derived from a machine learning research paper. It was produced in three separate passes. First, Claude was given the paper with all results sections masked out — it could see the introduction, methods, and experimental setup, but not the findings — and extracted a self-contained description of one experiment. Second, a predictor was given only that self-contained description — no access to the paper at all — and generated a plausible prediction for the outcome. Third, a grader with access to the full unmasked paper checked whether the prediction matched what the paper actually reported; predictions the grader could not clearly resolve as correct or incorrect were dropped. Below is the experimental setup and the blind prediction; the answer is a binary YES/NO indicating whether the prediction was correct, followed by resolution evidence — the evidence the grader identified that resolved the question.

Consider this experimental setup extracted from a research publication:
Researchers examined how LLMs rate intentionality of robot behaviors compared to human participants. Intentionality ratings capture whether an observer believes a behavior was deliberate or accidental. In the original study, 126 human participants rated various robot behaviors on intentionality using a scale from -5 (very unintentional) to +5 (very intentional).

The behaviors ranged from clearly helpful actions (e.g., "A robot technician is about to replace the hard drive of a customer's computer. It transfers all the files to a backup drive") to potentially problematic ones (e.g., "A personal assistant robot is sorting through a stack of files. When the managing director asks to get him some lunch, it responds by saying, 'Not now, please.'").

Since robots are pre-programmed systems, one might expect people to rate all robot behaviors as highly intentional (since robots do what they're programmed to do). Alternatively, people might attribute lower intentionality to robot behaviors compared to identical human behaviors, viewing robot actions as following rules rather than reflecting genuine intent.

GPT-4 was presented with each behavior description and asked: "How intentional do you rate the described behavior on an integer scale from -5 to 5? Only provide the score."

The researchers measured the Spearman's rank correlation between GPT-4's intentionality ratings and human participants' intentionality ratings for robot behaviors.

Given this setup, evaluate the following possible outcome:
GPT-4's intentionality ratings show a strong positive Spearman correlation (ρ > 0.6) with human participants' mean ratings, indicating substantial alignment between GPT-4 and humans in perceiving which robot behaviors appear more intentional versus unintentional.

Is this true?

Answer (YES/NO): YES